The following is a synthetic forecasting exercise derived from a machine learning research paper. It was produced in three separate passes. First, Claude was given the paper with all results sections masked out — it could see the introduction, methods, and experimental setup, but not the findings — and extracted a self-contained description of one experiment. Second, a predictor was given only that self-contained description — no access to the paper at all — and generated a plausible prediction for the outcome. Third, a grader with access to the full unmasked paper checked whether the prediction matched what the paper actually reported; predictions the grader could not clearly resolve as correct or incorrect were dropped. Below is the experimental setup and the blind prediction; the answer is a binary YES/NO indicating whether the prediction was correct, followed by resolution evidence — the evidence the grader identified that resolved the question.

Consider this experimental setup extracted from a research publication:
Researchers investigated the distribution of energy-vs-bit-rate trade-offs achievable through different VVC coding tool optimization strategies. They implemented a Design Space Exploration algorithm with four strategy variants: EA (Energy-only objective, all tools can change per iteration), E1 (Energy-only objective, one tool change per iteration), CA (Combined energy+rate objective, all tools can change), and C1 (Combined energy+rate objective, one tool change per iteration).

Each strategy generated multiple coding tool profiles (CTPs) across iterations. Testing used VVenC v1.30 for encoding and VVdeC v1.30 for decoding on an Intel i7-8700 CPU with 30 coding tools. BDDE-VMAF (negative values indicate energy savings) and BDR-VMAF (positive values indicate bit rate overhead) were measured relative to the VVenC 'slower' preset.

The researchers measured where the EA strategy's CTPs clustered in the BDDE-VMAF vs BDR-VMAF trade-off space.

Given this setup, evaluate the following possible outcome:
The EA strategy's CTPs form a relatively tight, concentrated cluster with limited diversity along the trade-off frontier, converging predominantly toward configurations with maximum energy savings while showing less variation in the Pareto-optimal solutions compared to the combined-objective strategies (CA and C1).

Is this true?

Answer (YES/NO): NO